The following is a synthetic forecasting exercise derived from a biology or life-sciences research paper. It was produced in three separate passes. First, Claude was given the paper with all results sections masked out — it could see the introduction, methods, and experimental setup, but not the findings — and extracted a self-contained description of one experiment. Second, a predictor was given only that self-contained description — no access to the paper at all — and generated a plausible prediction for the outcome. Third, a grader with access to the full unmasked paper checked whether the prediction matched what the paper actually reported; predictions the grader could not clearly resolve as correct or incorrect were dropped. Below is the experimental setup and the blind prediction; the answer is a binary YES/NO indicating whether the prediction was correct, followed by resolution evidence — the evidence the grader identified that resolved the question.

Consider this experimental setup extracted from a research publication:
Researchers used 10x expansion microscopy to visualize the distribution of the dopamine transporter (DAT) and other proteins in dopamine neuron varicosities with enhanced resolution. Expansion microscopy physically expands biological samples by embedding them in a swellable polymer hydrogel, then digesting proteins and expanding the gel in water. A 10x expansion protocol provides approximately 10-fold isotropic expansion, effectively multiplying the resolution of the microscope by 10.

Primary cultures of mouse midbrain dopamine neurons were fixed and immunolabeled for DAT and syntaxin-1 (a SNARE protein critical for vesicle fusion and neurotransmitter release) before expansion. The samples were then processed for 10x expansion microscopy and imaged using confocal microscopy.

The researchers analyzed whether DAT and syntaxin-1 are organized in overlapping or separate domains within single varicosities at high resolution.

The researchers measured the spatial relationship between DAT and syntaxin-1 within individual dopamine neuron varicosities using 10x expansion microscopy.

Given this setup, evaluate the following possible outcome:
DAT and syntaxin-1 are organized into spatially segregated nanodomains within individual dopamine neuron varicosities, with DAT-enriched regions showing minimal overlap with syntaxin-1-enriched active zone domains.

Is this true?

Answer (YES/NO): YES